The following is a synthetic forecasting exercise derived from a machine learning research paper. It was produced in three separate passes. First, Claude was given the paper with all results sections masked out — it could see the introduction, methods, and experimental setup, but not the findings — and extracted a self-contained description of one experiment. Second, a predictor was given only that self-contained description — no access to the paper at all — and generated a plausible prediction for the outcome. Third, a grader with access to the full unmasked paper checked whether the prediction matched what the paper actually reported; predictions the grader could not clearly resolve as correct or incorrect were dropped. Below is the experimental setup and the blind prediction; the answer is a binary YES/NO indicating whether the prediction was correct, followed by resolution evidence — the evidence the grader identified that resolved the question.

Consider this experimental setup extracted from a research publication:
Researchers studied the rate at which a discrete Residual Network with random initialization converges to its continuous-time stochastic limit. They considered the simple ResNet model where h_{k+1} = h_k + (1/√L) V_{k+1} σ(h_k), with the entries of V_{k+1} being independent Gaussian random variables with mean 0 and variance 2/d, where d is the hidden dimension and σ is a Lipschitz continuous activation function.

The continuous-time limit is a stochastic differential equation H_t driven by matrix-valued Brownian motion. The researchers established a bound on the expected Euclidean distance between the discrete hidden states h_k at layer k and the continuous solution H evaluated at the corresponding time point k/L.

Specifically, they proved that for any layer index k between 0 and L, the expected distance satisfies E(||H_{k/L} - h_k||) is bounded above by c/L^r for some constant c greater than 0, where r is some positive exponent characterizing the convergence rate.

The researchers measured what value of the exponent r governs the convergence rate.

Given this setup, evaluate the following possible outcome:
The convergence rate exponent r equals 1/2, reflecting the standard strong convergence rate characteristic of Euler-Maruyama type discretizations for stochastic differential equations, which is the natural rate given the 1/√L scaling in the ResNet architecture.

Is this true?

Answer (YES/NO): YES